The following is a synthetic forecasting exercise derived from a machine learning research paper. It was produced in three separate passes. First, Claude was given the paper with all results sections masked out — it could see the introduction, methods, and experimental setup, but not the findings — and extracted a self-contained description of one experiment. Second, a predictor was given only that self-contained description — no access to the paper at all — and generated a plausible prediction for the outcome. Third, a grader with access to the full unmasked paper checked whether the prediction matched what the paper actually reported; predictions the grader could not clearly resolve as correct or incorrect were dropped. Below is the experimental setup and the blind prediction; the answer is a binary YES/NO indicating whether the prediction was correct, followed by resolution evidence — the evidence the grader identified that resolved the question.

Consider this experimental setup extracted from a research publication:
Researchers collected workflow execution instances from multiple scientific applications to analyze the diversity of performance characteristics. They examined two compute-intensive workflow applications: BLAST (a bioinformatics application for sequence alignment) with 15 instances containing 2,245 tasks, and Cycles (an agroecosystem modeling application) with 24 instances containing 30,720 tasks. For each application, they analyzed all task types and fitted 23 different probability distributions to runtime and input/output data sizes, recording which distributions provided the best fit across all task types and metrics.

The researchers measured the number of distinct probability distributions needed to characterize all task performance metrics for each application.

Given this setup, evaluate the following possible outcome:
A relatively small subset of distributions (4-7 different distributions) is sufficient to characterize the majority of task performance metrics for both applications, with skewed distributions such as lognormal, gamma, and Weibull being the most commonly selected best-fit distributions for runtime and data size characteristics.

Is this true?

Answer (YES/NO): NO